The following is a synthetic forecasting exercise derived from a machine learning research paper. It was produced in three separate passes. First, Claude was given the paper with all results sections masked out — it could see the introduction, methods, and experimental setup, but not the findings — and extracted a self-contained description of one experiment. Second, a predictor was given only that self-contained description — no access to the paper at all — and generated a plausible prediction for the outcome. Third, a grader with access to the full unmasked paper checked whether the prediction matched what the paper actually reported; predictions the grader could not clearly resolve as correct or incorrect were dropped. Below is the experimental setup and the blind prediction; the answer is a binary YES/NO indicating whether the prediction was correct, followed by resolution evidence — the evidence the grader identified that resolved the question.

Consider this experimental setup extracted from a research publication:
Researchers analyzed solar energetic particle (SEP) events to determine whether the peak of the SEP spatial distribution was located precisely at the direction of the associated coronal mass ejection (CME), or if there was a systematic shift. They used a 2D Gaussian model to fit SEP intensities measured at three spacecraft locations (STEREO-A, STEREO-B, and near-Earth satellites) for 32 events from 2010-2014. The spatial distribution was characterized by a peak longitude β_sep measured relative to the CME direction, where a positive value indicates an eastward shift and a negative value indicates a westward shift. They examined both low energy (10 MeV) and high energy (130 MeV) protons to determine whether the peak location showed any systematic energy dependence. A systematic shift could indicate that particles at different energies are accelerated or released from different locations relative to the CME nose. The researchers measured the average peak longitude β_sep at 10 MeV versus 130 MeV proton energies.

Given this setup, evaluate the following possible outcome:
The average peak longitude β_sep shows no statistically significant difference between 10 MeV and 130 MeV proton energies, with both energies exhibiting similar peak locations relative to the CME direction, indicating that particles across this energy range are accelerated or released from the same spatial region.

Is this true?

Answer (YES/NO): NO